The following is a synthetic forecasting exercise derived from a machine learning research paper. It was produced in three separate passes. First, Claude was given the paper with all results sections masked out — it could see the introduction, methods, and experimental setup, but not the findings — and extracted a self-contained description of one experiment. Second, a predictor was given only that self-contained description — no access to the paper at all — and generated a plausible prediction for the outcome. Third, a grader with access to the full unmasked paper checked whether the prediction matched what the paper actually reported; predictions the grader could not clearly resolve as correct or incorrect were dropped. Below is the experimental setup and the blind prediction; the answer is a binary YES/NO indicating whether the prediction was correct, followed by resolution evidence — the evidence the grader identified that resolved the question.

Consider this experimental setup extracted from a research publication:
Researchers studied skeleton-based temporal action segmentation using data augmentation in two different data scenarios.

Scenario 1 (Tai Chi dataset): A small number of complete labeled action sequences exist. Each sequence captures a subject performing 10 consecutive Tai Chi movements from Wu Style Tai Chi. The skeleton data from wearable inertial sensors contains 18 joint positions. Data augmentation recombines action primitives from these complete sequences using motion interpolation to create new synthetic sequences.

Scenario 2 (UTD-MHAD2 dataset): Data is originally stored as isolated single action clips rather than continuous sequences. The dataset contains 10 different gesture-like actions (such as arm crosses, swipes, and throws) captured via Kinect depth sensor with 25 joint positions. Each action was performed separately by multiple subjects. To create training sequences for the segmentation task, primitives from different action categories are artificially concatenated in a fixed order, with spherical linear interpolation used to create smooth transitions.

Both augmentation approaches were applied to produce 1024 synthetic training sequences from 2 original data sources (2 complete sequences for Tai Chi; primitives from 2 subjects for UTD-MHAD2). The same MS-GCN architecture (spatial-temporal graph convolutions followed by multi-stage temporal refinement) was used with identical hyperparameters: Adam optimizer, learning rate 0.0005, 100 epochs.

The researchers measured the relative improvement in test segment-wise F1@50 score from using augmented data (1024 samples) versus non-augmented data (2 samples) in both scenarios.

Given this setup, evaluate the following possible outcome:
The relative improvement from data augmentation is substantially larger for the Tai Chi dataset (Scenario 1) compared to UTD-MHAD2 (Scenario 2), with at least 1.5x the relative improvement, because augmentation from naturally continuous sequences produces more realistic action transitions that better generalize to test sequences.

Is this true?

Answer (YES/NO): NO